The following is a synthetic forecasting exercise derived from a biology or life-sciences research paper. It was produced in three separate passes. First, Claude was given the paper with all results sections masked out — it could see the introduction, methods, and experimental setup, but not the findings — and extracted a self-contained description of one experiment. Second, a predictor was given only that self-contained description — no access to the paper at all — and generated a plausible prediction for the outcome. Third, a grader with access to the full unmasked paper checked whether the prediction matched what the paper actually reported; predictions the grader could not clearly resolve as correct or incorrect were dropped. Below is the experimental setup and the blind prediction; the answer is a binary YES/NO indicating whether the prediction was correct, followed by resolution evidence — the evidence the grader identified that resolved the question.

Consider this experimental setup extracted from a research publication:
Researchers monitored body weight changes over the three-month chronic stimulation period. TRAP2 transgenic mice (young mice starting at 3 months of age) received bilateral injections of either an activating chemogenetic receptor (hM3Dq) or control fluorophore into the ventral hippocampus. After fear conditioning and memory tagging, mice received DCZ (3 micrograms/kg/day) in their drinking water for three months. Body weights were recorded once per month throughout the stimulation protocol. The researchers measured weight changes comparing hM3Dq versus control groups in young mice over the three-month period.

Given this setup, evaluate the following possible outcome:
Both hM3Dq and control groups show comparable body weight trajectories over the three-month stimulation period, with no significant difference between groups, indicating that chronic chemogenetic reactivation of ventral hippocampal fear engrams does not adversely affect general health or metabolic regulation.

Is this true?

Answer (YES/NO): YES